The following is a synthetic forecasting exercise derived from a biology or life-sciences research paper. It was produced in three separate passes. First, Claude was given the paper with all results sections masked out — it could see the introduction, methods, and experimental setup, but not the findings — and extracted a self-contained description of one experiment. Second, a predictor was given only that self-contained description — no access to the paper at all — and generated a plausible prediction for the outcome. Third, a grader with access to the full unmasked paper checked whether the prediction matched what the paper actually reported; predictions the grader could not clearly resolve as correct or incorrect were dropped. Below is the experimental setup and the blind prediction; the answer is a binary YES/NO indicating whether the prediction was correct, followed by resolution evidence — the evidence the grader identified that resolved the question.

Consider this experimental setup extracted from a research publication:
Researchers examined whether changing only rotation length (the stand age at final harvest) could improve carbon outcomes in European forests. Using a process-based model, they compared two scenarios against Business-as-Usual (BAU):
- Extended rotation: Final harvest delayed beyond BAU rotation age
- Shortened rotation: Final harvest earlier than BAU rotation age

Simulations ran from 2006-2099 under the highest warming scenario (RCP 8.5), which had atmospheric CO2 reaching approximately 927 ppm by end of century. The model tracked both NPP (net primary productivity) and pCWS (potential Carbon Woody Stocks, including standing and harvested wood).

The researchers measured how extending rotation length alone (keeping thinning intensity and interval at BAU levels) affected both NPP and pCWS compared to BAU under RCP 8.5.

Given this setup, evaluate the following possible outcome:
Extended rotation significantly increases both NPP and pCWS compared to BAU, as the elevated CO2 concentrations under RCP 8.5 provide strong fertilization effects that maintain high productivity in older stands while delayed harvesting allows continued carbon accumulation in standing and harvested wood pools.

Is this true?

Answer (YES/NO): NO